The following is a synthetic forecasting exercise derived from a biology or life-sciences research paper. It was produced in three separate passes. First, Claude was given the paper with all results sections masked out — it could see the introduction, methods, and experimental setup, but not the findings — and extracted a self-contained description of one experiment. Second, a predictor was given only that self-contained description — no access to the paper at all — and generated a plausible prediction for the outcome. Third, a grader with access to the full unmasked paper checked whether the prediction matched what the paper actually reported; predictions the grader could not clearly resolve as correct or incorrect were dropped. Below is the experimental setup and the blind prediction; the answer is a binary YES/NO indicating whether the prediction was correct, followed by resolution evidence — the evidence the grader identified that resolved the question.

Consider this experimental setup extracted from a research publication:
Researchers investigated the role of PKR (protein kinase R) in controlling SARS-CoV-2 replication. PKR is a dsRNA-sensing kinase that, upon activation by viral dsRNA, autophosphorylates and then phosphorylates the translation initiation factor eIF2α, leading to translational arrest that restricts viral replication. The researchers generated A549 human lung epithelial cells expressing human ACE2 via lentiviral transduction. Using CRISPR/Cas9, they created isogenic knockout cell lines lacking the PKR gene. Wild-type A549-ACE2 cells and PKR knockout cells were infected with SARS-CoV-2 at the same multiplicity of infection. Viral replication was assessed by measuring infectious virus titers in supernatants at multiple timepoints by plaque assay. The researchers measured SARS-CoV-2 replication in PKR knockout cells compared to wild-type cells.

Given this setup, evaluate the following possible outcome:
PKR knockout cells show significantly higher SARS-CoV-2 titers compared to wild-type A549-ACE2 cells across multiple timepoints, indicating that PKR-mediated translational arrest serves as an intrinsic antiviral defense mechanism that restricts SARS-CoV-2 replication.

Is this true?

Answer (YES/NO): NO